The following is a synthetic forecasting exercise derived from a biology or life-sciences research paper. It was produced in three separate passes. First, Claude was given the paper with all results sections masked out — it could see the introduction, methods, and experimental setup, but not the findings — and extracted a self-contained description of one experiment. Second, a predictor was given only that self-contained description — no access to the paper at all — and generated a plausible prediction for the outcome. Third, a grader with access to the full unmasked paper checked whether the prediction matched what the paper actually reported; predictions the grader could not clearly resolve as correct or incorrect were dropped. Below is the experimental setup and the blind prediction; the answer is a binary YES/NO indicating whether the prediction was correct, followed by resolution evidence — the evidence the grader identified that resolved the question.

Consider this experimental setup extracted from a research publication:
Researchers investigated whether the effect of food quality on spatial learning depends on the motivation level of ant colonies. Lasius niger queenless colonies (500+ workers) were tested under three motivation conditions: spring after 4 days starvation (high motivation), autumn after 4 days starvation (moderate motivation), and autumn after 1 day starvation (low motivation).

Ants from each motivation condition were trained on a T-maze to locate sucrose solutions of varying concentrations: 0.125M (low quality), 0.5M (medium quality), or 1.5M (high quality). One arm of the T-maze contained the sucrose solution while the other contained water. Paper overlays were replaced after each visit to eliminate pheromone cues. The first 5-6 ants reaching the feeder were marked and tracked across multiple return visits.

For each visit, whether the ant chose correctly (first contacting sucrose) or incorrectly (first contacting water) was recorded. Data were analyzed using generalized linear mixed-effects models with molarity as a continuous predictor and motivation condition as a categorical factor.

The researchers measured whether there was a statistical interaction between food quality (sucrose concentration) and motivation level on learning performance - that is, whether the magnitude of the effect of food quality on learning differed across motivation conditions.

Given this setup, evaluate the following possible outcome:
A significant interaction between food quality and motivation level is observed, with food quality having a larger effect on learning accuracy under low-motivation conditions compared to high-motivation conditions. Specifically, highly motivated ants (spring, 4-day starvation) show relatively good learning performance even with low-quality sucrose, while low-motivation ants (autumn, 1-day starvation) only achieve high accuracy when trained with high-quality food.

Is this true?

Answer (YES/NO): NO